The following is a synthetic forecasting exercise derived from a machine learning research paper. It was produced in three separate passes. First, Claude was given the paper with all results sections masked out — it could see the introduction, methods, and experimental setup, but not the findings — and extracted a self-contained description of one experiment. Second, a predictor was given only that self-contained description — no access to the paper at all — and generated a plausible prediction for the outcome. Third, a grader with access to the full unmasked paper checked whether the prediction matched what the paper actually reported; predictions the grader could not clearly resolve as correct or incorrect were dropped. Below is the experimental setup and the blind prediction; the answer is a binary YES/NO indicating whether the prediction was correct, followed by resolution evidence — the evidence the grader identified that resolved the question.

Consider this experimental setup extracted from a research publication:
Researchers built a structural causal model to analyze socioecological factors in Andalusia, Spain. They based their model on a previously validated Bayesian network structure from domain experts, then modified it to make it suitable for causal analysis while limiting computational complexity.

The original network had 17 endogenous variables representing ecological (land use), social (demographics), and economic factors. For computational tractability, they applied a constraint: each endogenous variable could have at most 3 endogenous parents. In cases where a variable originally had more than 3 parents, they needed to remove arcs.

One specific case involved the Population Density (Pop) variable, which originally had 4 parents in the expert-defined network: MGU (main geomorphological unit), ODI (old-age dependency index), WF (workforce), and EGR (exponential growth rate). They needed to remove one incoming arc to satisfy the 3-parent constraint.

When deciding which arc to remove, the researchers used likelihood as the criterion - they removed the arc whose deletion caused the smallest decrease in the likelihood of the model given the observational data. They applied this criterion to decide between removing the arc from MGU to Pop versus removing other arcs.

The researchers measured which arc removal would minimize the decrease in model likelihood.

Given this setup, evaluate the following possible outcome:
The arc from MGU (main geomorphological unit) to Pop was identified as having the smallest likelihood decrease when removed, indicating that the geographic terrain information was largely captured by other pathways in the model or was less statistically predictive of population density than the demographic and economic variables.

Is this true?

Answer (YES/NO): YES